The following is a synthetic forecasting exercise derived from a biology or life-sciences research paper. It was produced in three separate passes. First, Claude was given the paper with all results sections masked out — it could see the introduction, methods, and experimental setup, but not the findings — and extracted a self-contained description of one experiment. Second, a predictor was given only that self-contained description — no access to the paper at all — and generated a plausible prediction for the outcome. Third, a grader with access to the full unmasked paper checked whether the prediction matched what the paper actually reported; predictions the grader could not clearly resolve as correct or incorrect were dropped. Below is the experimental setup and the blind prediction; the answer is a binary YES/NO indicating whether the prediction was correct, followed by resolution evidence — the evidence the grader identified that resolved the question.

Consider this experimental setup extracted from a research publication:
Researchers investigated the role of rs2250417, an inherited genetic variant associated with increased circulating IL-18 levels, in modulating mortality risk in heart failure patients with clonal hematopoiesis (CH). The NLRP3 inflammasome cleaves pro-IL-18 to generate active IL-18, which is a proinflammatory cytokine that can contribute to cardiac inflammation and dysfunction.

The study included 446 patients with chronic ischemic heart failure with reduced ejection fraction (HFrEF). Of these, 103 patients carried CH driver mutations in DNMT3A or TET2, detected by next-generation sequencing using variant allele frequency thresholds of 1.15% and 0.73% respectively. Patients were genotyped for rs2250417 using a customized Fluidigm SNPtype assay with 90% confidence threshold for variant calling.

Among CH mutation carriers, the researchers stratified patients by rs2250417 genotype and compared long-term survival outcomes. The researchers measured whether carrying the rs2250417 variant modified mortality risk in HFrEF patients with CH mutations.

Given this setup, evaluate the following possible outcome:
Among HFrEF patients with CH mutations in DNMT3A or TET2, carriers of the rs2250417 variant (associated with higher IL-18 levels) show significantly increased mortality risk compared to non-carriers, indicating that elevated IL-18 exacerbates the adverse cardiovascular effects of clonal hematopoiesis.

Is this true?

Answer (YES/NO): YES